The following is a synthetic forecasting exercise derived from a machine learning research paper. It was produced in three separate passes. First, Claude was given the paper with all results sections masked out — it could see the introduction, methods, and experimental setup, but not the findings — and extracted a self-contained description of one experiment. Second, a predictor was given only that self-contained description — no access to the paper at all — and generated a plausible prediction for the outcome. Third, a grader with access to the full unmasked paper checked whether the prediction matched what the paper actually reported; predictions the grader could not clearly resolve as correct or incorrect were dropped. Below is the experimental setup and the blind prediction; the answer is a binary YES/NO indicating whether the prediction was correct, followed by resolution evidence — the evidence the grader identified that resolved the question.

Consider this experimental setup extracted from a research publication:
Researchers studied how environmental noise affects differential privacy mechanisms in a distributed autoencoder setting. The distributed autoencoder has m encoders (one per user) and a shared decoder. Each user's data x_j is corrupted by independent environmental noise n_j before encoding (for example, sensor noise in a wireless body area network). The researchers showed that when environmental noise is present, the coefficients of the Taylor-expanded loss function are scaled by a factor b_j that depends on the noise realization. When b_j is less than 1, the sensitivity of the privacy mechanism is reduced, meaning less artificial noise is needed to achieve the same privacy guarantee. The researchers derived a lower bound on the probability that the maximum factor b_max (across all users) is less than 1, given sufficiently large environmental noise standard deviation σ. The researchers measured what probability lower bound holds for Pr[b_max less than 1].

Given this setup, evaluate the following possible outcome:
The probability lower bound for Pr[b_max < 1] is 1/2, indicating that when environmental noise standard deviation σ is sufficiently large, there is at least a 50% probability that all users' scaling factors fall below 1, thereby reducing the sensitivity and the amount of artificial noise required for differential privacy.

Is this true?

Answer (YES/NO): YES